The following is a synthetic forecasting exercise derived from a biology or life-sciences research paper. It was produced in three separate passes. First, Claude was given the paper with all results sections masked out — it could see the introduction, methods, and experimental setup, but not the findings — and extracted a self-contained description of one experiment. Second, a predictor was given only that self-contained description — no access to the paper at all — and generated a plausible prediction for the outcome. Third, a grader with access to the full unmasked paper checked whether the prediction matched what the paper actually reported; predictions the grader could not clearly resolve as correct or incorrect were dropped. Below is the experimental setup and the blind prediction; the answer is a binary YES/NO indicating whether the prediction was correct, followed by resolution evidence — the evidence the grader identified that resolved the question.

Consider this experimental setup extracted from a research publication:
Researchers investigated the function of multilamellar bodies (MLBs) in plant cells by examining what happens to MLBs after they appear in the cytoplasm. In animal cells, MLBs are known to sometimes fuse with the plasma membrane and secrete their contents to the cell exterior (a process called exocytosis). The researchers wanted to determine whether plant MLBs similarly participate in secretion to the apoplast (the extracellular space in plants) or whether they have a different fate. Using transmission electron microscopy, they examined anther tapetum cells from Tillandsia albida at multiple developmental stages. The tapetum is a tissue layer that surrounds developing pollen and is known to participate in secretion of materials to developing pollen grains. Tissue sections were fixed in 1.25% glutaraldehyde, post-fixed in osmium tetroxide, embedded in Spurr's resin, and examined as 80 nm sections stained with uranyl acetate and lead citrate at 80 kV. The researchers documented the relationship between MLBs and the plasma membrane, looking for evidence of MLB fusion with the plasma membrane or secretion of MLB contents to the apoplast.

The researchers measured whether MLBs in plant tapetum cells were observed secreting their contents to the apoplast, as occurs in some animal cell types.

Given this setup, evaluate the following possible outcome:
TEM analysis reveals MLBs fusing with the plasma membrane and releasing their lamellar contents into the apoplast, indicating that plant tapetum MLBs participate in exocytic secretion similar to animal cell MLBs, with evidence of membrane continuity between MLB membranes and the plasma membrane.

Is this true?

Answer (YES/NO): NO